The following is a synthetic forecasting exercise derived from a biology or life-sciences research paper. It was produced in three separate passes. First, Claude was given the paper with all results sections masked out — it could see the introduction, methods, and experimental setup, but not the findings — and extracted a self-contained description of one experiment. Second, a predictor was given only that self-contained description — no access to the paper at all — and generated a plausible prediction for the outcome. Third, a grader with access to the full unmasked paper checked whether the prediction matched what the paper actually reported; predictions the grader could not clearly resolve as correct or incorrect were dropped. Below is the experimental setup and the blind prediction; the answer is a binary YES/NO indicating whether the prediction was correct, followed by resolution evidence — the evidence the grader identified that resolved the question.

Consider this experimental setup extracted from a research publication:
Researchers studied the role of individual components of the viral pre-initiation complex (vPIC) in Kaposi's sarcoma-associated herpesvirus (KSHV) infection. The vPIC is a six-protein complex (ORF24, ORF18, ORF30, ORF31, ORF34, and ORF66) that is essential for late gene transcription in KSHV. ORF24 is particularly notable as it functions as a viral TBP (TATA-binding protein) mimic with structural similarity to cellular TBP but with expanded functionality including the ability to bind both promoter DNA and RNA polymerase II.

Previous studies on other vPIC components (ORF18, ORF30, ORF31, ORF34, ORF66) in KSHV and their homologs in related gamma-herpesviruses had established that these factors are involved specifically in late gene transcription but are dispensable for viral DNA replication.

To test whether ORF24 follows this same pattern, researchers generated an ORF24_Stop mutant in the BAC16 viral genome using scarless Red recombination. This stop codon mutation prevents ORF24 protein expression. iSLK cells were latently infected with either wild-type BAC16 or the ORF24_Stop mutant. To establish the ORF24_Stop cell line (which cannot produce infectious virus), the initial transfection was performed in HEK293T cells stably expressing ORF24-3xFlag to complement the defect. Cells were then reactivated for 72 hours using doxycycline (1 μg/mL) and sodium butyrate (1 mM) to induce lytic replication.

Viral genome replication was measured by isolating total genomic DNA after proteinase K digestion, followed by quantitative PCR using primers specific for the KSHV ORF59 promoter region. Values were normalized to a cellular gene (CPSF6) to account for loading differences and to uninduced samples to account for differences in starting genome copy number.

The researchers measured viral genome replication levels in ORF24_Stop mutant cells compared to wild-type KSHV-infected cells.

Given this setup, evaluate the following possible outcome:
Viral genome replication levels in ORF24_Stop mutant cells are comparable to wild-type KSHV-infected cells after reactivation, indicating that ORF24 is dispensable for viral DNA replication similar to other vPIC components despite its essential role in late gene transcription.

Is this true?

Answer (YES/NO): NO